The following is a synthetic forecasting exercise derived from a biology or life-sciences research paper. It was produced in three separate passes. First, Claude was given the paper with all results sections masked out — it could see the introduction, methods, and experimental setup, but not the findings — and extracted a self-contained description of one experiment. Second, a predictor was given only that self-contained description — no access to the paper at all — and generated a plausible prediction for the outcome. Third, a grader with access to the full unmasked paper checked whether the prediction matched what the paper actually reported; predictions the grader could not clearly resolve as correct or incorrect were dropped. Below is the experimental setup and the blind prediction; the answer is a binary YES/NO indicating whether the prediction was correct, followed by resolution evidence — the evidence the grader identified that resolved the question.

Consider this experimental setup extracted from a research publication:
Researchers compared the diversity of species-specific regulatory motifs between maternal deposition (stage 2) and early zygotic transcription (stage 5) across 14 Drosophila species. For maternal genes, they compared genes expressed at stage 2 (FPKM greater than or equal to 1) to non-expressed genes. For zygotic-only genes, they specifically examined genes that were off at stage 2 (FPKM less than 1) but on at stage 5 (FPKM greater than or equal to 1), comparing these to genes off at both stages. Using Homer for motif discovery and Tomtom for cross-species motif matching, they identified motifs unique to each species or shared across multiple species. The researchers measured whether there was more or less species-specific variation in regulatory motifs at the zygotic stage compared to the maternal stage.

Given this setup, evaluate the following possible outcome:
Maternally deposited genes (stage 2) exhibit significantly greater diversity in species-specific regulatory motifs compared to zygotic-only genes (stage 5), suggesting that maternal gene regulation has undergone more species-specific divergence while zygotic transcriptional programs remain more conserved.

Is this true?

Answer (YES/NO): NO